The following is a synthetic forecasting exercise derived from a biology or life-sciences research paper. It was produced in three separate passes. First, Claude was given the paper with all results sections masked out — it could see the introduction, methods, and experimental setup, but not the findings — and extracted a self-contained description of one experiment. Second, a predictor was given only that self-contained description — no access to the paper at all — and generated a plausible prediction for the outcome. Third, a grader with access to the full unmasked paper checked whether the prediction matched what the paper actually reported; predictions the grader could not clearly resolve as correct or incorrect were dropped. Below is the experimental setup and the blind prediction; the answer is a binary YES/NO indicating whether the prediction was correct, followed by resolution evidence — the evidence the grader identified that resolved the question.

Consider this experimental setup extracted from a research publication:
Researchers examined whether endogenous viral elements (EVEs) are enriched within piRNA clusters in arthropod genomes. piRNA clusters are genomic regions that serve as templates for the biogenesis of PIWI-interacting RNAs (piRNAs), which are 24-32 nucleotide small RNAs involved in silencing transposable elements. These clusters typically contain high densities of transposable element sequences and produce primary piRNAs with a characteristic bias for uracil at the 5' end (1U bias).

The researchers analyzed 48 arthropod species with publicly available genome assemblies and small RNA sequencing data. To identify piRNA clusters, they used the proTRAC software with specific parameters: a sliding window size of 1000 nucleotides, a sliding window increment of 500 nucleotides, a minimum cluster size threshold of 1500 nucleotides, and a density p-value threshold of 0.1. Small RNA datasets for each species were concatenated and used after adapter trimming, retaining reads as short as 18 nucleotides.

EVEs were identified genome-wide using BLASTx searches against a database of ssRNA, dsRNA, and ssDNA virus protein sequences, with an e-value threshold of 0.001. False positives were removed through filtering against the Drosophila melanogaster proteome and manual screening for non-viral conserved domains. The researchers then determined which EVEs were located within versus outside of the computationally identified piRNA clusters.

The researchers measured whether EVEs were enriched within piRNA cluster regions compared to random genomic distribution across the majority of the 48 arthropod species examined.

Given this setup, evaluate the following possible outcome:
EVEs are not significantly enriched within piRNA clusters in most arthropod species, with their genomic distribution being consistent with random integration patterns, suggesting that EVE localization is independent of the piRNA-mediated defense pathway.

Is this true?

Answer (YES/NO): NO